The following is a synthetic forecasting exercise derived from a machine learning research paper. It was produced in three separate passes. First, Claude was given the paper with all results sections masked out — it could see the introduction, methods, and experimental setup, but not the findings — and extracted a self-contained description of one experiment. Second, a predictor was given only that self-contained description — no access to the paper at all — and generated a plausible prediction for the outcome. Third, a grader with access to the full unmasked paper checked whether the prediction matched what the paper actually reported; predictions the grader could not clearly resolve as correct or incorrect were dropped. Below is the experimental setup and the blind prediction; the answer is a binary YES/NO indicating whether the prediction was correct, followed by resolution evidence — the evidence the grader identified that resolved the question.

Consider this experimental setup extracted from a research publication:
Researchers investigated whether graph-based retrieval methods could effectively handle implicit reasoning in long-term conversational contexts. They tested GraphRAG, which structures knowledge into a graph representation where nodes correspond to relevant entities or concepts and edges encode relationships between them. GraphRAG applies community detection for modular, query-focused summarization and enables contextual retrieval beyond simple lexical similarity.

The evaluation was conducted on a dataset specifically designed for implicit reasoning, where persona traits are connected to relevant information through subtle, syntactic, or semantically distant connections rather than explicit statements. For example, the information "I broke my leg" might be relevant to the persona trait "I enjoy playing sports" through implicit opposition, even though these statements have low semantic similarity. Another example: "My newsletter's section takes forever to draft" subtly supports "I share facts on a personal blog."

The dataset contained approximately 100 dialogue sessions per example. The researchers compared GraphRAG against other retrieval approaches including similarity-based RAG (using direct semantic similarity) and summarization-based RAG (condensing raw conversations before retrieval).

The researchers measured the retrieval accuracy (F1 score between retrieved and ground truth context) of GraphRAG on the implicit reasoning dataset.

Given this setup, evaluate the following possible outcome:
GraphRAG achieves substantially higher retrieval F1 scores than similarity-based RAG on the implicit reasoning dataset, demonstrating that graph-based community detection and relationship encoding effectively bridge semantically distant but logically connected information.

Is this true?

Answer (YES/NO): NO